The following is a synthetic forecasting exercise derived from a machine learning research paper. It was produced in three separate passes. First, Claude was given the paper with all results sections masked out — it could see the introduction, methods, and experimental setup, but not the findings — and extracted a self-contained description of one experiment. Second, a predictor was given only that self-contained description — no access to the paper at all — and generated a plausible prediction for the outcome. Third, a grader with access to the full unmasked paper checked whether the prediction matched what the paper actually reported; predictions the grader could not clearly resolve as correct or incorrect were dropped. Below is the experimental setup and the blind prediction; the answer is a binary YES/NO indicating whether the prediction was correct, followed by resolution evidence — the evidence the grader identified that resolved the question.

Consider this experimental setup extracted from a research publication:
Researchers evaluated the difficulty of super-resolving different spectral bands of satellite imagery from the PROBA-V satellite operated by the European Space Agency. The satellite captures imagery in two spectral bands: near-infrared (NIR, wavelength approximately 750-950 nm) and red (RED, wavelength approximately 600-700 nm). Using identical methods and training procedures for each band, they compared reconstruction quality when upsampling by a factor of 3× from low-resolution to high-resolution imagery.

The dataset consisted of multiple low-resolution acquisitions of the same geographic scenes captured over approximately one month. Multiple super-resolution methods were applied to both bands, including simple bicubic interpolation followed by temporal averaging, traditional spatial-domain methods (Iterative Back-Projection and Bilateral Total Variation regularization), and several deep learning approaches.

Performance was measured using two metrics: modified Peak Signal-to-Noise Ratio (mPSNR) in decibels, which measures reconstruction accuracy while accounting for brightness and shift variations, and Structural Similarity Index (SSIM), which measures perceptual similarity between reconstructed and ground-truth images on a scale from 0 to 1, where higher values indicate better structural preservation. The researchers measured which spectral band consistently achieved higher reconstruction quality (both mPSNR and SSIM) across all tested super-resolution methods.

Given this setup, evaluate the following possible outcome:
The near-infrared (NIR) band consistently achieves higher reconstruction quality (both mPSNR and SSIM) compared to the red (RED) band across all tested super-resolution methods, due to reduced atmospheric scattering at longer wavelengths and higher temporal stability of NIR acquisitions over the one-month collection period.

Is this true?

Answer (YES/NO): NO